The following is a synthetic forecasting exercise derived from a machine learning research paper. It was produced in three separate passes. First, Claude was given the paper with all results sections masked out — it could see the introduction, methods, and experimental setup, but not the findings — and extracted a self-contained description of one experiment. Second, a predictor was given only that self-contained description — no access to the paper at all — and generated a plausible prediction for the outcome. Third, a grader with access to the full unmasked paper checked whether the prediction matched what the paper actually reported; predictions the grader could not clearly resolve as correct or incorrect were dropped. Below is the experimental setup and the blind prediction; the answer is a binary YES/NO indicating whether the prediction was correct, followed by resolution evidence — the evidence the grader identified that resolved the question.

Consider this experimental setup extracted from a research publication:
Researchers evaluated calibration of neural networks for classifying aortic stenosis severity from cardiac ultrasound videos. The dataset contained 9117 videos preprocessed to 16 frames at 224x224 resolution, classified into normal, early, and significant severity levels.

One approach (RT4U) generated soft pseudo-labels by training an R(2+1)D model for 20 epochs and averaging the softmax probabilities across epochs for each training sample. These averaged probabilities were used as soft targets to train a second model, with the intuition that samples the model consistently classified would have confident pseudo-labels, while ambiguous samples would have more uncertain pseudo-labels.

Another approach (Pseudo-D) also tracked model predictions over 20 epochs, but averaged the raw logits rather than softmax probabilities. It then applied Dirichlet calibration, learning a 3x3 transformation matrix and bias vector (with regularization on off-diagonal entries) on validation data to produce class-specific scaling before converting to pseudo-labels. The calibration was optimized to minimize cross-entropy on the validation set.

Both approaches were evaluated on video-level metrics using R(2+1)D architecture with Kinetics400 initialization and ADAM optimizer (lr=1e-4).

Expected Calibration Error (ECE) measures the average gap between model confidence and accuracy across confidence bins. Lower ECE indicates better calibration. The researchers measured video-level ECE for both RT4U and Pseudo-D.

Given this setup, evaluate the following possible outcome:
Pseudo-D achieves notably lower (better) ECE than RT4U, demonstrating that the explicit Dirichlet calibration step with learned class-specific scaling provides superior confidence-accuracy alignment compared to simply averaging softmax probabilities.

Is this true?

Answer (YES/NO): YES